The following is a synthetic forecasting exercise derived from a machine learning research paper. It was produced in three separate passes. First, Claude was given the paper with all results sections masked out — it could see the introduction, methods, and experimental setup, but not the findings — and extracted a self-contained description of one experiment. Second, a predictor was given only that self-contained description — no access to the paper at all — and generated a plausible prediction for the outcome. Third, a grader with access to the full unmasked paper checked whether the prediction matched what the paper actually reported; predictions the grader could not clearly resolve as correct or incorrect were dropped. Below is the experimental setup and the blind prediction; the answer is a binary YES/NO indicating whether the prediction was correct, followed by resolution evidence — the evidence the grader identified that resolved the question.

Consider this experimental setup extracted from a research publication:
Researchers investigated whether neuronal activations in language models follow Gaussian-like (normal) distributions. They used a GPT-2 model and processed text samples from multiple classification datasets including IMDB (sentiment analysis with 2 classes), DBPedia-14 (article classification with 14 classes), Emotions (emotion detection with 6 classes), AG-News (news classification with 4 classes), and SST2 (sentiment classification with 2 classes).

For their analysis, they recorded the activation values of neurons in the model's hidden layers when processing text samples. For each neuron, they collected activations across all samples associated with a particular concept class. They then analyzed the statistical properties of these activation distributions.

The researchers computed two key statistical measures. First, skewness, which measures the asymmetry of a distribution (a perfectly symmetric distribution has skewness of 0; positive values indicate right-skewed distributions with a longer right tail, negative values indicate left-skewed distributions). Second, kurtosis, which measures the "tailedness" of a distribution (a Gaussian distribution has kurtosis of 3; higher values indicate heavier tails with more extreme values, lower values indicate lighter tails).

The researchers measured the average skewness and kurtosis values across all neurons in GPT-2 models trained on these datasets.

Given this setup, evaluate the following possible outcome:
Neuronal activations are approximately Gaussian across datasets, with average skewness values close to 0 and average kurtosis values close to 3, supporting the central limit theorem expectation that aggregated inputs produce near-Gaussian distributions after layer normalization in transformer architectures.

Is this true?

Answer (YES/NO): YES